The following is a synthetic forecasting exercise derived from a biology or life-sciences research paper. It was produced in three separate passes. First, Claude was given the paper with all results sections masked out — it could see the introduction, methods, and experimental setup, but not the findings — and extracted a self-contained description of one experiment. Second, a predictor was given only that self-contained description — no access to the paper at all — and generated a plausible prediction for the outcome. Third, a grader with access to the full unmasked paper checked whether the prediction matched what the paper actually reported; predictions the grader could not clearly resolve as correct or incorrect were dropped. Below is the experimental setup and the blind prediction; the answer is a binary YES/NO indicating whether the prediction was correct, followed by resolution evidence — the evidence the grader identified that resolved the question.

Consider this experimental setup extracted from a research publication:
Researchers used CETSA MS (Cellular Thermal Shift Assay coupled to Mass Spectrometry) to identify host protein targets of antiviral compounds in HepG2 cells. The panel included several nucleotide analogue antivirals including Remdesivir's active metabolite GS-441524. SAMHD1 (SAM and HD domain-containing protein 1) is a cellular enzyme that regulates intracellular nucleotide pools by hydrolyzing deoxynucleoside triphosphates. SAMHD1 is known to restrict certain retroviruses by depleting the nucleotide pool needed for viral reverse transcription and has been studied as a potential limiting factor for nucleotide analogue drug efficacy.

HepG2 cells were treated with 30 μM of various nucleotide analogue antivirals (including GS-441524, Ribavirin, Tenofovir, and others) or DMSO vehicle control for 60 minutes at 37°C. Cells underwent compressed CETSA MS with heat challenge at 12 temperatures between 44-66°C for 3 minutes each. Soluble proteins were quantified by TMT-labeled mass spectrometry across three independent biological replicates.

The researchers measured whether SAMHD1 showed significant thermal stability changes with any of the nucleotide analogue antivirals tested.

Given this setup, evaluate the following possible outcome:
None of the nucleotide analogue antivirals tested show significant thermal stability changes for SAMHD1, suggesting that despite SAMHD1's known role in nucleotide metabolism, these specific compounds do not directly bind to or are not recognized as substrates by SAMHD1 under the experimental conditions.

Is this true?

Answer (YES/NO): YES